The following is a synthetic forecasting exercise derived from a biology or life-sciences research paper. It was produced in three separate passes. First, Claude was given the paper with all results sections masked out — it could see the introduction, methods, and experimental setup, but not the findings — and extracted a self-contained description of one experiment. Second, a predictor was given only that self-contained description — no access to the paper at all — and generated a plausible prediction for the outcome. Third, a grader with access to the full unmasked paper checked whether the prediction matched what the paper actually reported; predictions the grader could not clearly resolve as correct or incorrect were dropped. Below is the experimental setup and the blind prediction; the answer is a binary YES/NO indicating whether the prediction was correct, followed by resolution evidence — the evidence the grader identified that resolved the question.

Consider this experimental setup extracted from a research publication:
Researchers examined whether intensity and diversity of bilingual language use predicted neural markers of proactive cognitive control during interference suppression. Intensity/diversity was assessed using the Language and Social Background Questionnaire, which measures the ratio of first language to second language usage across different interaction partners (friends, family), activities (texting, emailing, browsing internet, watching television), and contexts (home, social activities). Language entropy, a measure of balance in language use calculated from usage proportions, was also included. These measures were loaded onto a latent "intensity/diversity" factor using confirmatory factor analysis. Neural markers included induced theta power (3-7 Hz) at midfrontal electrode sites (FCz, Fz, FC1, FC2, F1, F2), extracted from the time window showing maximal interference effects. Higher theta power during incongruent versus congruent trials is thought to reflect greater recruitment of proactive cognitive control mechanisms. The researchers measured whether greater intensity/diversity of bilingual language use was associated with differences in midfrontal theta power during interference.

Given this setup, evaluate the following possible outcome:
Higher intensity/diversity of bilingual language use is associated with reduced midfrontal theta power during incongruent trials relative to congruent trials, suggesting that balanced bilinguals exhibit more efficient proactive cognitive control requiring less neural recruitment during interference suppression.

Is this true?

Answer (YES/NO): YES